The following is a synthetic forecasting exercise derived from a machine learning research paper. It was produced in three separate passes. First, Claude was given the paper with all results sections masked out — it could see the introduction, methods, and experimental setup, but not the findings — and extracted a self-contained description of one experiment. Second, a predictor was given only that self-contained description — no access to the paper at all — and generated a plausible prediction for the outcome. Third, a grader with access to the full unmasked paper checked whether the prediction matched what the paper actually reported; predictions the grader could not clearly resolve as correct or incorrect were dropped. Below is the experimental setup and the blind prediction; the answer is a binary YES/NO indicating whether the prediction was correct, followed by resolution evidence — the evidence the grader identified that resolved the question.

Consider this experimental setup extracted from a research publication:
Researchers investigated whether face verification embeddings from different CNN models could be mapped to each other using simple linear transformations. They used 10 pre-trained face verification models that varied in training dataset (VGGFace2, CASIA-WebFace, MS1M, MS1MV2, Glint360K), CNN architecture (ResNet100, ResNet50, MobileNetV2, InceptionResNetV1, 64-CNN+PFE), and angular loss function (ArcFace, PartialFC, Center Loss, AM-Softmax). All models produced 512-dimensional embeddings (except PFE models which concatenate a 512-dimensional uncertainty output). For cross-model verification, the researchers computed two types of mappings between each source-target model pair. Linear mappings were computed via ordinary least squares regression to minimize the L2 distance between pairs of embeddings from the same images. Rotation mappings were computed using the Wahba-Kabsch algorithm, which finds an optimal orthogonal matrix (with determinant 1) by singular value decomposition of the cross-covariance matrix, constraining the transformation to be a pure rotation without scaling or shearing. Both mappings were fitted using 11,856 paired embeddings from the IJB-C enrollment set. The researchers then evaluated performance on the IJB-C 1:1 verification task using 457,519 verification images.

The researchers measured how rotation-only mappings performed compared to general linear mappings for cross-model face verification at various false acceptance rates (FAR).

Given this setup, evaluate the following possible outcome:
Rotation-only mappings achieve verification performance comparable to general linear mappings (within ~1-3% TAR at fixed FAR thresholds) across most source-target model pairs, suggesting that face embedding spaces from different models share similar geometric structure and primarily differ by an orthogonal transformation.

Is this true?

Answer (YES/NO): NO